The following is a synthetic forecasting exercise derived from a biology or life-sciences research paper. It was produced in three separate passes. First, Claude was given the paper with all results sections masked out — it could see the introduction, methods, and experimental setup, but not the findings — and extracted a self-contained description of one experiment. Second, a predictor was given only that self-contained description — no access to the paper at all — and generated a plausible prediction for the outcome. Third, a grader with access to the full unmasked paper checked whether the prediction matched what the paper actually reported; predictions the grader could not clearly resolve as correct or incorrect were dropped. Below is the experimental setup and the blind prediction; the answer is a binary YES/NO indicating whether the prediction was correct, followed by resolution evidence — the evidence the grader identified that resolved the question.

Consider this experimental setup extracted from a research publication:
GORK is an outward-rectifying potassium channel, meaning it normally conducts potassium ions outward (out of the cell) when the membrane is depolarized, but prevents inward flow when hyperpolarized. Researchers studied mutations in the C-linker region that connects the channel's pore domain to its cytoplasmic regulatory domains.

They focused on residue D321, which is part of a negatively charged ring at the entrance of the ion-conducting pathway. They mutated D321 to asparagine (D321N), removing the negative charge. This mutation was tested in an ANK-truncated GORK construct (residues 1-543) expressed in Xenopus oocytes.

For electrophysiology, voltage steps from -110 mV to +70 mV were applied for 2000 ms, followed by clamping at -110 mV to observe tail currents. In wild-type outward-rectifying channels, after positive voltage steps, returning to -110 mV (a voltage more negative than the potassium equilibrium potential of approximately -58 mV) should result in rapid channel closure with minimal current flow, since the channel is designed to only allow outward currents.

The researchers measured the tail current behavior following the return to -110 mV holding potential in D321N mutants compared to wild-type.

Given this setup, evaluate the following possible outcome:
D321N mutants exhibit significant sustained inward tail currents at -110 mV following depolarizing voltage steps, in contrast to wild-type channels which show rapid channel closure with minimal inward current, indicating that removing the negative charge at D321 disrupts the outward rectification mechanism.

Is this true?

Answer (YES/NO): YES